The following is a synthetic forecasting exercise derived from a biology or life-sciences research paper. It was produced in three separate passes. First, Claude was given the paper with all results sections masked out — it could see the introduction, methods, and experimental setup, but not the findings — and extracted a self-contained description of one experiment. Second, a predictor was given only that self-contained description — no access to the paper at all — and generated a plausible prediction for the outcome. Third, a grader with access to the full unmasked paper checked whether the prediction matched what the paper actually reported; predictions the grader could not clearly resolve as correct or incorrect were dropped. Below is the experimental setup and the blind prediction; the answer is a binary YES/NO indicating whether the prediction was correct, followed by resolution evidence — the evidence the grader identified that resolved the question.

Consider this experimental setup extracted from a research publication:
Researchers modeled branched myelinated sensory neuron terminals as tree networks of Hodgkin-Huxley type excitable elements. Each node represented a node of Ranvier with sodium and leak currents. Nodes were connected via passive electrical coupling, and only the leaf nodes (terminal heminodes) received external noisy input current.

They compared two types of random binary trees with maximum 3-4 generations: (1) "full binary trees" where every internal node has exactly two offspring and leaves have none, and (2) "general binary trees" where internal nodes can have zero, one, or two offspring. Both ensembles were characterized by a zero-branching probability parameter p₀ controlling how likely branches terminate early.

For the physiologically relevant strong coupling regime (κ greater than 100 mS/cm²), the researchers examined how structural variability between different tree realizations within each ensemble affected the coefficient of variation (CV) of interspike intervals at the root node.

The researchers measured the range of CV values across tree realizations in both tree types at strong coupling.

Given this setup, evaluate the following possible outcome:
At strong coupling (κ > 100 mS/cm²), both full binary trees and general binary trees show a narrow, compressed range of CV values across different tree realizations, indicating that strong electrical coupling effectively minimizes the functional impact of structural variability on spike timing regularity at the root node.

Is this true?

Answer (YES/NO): NO